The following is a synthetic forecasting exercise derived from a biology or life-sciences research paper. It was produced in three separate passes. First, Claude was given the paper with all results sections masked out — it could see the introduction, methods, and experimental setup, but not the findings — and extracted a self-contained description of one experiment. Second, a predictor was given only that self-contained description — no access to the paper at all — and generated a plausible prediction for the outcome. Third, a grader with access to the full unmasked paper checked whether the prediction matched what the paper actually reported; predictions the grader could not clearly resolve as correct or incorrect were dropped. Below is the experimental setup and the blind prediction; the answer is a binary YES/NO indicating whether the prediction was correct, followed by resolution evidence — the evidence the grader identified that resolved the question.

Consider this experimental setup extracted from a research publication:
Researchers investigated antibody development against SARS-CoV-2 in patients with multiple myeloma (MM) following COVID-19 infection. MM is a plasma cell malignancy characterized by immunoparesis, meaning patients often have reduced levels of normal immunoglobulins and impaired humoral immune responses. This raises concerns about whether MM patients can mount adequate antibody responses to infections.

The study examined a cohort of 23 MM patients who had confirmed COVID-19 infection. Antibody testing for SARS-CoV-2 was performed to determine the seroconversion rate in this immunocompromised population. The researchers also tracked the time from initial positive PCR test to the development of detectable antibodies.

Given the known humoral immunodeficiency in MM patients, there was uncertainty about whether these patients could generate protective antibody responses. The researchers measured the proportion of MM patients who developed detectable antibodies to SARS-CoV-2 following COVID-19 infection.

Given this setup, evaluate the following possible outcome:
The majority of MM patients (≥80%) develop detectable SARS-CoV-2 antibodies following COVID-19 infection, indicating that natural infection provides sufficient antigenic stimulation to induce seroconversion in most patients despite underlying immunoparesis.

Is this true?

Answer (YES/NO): YES